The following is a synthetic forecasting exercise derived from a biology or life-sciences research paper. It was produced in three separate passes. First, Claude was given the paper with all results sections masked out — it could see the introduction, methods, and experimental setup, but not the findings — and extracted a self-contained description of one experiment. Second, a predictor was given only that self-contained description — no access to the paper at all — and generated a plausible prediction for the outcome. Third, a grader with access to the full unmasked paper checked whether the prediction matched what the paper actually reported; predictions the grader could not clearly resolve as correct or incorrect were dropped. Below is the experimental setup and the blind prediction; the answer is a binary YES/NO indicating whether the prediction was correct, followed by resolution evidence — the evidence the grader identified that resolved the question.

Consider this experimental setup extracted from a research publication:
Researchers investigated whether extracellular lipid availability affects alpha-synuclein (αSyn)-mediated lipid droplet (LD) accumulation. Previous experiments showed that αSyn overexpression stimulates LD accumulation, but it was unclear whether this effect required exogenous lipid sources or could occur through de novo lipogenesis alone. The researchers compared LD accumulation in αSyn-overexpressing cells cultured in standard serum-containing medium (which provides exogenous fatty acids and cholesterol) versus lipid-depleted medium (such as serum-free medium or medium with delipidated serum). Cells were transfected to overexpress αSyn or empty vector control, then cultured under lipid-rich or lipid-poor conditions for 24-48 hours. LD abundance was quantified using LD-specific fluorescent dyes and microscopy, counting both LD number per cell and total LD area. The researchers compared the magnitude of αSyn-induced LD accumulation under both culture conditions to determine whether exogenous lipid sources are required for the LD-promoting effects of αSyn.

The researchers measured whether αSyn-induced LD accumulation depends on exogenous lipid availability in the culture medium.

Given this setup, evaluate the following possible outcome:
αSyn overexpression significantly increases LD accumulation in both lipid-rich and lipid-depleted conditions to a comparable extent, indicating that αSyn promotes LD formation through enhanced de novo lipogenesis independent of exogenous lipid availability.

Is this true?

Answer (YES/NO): NO